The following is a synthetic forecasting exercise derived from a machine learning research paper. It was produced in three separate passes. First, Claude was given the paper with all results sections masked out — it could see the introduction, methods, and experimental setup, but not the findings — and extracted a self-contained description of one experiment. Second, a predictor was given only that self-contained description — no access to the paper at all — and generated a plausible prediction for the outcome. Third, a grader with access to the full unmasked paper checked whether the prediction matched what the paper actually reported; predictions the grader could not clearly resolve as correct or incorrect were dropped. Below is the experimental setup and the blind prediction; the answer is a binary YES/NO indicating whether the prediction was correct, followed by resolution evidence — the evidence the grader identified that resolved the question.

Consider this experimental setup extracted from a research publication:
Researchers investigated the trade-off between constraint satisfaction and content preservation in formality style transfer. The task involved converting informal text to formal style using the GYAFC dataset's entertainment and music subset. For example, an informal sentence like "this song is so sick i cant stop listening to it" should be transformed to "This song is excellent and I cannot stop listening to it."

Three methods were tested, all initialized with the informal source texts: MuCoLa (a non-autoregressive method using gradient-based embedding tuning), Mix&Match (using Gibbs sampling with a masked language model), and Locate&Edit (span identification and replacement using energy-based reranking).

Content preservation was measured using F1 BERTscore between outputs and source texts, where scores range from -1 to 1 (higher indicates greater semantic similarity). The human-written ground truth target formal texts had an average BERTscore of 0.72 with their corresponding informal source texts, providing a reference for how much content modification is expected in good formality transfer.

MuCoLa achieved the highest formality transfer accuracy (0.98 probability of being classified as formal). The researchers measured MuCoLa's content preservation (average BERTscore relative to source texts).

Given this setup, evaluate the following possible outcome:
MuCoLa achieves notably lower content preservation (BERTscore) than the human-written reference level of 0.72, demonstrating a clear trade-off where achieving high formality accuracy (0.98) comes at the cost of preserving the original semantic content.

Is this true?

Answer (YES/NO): YES